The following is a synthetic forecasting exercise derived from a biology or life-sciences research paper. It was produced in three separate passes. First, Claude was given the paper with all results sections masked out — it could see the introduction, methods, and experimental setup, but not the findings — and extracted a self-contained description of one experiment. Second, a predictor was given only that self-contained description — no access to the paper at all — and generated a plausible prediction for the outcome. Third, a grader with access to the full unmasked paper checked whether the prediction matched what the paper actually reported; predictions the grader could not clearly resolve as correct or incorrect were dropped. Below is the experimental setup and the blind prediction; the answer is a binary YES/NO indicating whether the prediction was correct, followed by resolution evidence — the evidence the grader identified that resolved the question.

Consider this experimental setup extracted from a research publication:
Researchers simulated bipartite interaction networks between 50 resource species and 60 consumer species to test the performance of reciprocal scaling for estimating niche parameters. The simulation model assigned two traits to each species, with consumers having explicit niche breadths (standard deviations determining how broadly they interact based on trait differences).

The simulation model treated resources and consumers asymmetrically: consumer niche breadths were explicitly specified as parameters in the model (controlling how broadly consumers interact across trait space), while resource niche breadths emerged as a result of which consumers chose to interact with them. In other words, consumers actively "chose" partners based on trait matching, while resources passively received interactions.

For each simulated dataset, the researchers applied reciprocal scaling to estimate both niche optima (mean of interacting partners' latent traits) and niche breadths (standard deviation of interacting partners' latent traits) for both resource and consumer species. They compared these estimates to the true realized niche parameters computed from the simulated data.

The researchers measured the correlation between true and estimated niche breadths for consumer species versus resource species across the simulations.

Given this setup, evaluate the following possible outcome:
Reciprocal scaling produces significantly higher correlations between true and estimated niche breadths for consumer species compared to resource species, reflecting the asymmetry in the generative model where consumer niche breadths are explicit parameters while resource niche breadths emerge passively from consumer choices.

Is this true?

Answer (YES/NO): YES